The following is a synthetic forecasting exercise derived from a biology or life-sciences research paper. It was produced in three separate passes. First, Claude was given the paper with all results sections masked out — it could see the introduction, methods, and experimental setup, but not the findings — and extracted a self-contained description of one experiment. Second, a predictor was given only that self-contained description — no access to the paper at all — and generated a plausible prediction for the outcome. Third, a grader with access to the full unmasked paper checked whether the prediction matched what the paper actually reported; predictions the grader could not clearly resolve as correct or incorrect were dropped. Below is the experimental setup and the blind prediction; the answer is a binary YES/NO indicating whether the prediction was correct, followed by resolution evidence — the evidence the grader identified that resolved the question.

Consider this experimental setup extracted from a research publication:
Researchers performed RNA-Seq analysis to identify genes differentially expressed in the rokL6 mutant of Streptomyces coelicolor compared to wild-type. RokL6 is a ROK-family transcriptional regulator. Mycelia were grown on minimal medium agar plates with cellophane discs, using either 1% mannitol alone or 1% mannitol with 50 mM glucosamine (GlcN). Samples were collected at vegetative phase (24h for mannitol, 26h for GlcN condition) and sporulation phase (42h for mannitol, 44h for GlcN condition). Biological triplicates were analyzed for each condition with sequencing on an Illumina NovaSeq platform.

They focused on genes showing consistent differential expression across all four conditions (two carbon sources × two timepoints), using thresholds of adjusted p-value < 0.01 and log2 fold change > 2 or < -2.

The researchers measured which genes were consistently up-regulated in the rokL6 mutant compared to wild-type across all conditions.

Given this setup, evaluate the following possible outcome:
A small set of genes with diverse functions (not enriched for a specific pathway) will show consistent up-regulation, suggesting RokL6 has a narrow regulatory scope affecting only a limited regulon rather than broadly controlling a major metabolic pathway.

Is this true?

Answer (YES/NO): NO